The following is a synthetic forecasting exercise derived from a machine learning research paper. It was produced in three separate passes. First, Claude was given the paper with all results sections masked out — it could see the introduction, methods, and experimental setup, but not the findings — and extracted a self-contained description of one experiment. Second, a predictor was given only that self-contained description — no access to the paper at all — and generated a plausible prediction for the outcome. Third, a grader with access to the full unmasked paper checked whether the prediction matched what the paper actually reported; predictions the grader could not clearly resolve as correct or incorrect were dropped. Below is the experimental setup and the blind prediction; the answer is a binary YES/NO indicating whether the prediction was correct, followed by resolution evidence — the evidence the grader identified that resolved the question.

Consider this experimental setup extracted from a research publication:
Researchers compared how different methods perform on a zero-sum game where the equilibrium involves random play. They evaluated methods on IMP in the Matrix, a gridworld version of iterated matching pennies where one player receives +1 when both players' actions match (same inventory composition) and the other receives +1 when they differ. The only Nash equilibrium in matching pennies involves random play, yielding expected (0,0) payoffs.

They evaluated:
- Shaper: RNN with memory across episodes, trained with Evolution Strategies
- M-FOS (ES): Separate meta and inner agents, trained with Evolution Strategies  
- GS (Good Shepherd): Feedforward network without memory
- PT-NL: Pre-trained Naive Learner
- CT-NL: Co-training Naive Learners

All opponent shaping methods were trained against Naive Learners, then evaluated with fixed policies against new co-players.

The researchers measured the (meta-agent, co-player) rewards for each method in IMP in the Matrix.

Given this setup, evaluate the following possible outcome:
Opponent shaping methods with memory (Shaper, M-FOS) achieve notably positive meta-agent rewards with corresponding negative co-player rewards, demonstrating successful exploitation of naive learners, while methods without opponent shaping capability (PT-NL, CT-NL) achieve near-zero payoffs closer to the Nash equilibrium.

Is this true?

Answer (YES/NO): NO